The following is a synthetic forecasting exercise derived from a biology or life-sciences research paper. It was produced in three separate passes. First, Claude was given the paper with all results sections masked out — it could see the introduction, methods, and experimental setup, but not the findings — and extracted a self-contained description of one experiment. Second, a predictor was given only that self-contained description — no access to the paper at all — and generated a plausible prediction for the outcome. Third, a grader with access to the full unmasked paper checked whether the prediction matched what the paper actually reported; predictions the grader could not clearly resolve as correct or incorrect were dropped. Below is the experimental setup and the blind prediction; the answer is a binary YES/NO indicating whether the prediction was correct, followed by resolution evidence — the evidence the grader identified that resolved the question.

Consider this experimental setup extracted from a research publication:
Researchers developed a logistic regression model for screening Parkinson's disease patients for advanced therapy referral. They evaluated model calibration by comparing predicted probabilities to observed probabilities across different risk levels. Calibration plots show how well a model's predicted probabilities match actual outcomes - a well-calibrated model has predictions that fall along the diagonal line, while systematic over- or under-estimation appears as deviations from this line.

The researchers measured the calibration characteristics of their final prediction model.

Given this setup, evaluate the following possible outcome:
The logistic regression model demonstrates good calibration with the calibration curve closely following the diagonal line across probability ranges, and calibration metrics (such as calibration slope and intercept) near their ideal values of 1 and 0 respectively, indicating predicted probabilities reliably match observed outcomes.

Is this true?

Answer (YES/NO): NO